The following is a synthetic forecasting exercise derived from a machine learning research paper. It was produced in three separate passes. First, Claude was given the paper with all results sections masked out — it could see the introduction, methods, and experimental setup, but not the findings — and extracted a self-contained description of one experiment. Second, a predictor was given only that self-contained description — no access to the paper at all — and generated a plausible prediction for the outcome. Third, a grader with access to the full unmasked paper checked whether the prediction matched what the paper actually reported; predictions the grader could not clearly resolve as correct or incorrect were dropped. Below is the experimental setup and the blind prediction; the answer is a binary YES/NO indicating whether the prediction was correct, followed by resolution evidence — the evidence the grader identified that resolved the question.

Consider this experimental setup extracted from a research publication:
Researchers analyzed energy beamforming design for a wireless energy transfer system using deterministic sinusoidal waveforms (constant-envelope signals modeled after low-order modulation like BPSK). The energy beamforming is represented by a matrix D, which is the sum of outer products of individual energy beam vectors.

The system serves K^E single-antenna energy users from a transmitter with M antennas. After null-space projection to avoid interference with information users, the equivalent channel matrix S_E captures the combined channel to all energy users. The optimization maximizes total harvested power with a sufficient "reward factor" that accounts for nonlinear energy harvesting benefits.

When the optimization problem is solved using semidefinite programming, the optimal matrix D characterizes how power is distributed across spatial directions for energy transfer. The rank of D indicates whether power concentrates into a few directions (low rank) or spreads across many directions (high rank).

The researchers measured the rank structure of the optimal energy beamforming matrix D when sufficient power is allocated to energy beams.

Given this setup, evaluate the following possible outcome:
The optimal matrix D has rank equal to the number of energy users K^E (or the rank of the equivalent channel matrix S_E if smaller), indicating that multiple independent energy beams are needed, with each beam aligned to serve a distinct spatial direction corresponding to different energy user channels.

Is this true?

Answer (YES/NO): NO